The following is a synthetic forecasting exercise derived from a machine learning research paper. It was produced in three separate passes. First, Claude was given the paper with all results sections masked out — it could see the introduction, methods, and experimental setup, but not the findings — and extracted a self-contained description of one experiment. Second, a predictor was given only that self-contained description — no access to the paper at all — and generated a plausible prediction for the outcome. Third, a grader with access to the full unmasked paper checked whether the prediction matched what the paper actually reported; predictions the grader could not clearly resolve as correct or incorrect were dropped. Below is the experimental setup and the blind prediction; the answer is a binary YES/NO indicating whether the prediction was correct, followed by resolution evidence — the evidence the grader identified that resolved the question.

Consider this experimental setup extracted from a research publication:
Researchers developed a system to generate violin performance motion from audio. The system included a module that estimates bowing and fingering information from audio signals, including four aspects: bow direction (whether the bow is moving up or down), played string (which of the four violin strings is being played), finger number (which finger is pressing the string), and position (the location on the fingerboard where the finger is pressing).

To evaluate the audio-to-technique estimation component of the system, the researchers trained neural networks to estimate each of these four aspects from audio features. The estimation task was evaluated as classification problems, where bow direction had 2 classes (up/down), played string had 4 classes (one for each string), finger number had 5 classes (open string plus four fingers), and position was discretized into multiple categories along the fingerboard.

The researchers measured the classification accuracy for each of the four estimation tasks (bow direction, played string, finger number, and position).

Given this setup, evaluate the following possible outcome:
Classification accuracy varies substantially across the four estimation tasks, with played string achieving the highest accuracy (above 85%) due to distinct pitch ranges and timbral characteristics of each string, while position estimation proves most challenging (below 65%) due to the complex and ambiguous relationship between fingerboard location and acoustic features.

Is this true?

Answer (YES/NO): NO